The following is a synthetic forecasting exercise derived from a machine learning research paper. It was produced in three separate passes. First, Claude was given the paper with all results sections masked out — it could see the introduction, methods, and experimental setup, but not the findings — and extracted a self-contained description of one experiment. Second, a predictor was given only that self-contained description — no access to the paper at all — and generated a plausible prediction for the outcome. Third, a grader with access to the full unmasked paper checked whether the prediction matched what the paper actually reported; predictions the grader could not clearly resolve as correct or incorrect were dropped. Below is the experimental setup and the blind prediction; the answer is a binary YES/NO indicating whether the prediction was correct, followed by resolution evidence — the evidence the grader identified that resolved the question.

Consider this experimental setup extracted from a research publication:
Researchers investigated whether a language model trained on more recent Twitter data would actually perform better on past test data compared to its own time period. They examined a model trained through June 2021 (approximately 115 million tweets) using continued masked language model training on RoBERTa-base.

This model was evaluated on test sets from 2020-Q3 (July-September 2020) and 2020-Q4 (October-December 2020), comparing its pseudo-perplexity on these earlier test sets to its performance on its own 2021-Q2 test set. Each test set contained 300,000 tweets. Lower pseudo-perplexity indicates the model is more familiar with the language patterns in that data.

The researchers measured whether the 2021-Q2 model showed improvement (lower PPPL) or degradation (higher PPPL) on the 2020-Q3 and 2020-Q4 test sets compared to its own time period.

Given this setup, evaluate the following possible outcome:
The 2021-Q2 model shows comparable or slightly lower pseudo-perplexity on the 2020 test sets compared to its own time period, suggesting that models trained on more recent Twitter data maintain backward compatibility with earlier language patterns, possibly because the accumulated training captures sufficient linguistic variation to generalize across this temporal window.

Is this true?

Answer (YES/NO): YES